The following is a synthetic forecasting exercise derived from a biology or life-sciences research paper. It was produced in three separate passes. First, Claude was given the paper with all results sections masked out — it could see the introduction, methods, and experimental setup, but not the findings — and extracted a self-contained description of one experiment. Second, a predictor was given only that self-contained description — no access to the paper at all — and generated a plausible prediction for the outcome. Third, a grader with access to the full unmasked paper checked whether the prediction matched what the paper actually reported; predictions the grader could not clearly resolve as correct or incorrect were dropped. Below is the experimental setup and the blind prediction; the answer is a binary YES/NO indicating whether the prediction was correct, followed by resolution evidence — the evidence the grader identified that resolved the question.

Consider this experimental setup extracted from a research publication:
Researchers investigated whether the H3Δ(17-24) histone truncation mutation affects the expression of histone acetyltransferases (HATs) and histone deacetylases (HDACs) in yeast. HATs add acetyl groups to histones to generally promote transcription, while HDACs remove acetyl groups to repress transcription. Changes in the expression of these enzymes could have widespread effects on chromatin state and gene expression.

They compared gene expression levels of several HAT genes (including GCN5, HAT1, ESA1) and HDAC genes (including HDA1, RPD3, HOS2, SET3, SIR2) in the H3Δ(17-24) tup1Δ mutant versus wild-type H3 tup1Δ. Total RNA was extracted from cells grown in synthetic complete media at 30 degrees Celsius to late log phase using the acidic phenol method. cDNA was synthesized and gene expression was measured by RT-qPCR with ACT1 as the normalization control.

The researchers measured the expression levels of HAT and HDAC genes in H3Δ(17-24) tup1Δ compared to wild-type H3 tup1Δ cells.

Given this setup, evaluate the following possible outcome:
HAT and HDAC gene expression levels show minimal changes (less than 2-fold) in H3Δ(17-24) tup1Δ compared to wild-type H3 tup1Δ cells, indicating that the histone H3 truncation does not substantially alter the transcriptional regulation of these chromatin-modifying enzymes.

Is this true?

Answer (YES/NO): NO